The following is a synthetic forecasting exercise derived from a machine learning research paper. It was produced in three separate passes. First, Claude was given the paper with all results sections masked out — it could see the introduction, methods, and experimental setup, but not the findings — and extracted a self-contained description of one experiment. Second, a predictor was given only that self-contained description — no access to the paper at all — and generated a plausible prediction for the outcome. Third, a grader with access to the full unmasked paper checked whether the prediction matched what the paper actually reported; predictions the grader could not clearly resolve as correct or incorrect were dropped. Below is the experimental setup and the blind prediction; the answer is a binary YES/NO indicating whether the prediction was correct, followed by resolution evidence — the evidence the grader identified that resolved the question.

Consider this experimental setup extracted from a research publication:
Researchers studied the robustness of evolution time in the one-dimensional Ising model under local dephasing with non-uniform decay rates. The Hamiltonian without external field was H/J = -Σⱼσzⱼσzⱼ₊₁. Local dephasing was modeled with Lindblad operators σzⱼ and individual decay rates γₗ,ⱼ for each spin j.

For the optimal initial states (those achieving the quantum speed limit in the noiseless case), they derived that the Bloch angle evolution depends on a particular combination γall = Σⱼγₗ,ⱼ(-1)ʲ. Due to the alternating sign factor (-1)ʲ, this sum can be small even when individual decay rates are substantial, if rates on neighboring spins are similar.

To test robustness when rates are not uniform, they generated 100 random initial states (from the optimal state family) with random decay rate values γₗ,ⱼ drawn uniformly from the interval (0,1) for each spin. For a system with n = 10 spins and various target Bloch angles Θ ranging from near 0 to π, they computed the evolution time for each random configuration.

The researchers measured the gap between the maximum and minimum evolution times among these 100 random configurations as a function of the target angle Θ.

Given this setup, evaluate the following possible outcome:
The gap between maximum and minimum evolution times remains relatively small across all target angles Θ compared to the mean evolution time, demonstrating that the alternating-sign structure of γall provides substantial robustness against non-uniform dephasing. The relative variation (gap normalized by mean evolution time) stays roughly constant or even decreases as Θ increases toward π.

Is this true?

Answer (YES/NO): NO